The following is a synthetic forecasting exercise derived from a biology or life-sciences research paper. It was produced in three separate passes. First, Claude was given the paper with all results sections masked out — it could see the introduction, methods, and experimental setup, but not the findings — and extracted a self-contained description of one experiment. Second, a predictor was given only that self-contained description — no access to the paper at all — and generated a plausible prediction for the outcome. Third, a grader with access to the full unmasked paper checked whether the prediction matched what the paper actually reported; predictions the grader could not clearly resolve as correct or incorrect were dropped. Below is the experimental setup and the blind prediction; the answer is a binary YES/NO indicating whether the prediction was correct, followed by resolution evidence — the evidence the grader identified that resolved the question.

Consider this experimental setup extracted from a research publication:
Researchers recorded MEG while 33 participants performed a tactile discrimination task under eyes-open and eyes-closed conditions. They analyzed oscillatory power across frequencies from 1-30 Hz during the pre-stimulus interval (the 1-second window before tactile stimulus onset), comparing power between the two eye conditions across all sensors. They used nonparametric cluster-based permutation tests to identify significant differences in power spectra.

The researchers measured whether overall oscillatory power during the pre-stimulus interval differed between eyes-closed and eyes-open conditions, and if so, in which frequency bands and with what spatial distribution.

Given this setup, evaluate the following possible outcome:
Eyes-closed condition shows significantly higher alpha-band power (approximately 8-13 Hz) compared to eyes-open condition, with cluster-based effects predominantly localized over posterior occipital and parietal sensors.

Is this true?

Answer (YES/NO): NO